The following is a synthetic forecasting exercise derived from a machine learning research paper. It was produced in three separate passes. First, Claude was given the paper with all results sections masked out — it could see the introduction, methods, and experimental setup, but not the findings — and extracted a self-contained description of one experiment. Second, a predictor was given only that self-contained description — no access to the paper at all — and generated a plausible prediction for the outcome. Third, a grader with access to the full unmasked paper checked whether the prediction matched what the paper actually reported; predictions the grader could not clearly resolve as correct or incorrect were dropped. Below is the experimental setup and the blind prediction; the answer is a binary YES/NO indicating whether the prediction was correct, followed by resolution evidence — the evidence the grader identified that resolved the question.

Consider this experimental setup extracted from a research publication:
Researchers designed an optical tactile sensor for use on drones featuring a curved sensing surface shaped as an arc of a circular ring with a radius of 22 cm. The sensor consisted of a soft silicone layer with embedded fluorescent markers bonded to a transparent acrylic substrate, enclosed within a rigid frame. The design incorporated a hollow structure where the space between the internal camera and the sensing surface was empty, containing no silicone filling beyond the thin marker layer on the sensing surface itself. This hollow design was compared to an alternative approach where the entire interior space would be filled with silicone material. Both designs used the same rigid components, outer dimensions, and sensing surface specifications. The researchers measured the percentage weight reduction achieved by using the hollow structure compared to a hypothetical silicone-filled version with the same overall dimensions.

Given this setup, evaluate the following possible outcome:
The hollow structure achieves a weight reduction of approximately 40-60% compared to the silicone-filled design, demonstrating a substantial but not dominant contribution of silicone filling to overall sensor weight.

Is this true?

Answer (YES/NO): NO